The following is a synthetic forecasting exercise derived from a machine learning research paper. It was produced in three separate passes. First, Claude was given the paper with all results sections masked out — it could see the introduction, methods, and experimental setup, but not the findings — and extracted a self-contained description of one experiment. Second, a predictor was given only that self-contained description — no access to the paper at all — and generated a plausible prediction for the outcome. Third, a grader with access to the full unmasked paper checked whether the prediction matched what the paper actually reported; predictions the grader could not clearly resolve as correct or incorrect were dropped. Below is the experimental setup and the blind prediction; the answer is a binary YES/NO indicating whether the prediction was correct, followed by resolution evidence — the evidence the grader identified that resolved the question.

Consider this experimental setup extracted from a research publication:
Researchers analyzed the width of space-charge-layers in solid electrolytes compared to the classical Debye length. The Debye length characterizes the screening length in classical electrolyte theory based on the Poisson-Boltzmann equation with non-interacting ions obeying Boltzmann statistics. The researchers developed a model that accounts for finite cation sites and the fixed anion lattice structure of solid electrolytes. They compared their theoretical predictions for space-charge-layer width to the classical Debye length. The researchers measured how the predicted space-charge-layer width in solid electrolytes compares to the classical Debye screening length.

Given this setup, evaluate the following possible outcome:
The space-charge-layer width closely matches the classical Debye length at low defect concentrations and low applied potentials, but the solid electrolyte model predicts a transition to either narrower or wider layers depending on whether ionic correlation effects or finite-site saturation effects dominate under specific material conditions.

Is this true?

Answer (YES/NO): NO